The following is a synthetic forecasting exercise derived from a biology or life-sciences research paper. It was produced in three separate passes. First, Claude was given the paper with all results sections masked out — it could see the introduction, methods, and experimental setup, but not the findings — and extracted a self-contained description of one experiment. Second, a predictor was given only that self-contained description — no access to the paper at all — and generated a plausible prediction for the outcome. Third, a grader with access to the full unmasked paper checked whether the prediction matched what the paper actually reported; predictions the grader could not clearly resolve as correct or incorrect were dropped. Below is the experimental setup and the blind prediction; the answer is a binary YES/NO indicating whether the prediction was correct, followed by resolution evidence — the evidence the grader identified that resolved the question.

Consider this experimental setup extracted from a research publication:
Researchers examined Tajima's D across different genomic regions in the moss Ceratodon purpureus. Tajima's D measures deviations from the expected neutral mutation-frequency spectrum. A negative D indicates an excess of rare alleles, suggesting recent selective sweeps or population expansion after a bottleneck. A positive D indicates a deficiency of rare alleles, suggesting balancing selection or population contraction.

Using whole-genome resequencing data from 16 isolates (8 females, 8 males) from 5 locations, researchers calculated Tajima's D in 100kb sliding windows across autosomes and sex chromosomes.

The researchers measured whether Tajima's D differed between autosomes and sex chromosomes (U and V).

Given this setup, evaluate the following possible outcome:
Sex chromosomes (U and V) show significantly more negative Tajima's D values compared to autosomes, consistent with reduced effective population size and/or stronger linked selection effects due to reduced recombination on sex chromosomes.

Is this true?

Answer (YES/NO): YES